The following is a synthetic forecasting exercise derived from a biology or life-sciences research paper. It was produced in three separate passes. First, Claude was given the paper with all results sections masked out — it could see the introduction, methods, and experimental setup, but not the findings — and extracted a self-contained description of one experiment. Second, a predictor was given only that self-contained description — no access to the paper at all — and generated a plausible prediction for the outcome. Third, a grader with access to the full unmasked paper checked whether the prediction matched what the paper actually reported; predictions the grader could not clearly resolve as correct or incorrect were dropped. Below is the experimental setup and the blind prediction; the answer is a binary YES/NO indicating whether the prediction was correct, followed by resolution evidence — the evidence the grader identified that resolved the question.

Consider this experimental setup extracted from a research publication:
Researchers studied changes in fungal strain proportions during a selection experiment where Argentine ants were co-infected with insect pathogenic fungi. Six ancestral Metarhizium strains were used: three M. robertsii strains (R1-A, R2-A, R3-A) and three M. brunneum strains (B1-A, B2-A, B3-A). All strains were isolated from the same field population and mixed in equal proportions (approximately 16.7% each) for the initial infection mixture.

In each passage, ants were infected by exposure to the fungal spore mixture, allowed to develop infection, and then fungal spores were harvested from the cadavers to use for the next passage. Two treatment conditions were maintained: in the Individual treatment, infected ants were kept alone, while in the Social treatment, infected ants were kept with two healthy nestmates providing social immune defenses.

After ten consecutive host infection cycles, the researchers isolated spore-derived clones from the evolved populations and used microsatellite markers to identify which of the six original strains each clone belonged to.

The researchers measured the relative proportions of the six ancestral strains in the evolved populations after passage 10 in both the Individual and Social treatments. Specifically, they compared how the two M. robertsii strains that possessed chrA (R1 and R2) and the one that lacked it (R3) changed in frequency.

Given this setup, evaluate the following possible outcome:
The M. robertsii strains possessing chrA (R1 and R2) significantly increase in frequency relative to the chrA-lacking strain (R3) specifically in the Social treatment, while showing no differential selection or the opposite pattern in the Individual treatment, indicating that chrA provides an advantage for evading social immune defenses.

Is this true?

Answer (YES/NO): NO